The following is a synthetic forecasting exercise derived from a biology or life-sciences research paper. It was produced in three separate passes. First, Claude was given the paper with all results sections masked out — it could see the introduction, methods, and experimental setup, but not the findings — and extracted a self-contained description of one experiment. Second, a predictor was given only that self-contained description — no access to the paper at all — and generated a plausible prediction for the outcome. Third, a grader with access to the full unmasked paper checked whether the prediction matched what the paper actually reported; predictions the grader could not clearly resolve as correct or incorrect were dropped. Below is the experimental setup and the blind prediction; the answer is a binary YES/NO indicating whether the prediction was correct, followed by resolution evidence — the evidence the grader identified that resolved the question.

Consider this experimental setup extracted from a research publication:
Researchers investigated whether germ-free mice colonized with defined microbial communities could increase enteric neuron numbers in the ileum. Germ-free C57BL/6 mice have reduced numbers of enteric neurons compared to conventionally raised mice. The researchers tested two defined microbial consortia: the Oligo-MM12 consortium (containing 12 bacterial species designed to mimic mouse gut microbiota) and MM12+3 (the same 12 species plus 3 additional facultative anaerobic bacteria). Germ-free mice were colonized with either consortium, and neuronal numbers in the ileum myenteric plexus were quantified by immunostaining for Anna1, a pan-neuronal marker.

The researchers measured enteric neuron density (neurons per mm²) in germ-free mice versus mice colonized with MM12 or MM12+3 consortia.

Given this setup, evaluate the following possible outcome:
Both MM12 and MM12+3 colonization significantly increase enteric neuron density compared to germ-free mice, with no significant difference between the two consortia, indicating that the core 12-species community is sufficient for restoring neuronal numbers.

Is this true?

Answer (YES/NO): NO